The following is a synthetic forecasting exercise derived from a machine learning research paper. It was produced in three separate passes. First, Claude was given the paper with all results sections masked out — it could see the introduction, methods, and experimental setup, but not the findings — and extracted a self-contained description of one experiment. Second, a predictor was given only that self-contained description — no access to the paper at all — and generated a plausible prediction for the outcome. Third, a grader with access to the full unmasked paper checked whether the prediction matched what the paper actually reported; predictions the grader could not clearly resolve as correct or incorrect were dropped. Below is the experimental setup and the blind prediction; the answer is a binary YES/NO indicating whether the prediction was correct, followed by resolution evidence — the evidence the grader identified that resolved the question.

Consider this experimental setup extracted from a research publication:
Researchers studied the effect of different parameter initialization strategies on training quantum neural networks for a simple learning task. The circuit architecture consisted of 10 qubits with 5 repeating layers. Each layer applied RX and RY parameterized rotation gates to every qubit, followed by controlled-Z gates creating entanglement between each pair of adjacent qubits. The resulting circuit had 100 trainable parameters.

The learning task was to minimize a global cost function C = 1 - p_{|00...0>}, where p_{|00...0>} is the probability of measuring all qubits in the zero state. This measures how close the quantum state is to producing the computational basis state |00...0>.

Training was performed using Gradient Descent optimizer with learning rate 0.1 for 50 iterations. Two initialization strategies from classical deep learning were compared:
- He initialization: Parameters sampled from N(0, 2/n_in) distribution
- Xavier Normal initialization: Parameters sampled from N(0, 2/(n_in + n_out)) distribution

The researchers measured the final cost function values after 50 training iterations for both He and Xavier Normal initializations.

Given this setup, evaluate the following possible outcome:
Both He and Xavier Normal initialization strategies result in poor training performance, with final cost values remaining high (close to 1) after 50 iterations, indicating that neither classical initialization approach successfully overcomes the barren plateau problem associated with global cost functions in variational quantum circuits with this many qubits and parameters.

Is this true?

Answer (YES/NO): NO